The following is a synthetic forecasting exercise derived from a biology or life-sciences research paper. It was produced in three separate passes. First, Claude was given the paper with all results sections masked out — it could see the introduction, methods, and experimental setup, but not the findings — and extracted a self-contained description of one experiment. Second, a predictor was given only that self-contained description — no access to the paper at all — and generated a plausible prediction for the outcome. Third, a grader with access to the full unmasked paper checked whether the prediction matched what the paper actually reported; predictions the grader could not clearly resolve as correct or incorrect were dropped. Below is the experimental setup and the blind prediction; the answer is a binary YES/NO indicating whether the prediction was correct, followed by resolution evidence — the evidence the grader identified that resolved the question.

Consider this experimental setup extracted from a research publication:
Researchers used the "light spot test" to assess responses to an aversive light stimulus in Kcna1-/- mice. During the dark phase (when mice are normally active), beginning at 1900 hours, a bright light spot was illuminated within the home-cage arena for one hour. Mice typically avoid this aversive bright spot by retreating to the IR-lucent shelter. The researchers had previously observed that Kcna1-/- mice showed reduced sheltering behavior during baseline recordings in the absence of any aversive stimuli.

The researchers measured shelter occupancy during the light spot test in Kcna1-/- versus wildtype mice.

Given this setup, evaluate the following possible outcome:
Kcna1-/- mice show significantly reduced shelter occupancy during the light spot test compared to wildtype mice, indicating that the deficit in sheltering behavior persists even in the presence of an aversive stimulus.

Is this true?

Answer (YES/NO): NO